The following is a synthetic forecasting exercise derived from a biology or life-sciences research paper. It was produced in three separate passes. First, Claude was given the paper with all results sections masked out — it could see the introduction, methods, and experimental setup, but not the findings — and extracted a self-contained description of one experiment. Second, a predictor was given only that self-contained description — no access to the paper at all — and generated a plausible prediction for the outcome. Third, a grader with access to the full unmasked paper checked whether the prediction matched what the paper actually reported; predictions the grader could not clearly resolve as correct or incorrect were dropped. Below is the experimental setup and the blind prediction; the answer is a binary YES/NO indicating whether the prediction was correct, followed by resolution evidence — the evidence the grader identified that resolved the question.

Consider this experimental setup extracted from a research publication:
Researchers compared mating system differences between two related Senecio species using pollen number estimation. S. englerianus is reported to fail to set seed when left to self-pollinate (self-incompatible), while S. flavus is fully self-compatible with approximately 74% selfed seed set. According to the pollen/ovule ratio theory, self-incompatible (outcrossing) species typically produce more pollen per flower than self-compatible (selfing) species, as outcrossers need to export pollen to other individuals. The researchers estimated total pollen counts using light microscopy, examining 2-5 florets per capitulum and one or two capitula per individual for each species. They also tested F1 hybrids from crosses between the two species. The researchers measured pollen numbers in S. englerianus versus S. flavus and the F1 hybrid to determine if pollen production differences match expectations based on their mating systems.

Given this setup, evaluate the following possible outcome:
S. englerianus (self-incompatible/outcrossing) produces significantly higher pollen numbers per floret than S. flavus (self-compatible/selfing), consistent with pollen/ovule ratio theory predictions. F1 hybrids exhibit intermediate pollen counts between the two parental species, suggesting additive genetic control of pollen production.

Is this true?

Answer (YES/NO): NO